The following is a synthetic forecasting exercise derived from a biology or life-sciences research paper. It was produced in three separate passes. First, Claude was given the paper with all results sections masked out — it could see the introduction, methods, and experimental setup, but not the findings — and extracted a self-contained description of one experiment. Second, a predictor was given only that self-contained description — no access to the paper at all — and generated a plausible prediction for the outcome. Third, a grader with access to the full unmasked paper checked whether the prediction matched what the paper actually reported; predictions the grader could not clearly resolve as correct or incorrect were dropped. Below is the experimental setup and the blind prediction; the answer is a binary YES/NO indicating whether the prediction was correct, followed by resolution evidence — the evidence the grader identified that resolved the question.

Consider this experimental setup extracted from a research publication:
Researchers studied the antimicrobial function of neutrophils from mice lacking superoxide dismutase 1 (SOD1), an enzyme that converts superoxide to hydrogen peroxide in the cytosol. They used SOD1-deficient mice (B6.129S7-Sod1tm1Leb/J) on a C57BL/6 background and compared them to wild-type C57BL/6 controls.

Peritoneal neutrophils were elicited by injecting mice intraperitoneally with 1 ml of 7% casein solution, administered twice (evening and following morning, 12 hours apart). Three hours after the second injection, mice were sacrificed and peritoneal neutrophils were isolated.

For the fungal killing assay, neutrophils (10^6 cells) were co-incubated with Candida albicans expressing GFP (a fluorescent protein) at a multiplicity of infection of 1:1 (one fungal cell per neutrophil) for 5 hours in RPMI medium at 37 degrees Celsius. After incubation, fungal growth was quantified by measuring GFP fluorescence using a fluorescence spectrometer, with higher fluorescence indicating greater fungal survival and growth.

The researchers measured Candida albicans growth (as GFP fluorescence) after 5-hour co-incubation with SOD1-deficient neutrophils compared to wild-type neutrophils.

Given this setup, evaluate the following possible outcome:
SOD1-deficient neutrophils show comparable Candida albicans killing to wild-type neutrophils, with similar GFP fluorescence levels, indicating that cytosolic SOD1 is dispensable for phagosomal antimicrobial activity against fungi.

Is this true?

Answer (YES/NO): NO